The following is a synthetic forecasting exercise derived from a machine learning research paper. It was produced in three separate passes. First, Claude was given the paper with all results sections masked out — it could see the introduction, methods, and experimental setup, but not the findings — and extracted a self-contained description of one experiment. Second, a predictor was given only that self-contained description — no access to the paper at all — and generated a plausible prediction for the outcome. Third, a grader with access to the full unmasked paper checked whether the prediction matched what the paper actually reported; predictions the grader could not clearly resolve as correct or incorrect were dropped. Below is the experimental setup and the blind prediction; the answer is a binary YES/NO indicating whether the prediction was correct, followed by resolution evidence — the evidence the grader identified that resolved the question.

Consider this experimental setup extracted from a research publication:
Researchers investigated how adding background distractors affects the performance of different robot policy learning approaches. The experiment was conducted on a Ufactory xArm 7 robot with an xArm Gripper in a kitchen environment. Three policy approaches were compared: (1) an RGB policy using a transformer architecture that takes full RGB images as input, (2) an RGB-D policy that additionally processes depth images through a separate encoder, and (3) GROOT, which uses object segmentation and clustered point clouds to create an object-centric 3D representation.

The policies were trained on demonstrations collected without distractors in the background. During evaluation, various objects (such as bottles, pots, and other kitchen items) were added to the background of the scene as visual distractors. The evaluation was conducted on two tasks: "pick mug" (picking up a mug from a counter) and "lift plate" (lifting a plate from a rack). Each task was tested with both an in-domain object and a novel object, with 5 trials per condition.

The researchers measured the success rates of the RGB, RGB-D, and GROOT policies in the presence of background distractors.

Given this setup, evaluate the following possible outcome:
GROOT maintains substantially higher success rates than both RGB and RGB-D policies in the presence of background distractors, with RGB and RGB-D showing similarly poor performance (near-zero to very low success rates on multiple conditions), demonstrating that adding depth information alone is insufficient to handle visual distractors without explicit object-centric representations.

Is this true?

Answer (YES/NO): NO